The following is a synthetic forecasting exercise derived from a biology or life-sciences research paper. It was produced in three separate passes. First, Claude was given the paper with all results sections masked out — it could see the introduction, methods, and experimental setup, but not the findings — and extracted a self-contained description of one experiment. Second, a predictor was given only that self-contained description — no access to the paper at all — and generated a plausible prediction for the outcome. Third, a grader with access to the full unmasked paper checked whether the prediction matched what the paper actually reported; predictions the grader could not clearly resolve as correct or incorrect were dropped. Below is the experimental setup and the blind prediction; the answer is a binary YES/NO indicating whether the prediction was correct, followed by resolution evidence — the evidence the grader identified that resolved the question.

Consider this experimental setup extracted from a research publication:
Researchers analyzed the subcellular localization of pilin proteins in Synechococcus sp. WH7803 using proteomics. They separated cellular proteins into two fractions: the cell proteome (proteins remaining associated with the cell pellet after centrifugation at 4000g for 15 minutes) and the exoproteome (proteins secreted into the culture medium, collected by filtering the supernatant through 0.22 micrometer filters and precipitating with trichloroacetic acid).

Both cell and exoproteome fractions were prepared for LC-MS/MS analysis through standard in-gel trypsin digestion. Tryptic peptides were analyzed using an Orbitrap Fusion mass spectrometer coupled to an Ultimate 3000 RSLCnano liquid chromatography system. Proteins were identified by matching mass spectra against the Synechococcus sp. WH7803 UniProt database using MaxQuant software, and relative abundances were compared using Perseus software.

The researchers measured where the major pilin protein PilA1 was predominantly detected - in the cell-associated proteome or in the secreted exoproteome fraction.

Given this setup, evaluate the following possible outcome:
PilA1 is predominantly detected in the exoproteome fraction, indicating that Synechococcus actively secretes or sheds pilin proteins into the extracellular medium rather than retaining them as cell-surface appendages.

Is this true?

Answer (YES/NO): NO